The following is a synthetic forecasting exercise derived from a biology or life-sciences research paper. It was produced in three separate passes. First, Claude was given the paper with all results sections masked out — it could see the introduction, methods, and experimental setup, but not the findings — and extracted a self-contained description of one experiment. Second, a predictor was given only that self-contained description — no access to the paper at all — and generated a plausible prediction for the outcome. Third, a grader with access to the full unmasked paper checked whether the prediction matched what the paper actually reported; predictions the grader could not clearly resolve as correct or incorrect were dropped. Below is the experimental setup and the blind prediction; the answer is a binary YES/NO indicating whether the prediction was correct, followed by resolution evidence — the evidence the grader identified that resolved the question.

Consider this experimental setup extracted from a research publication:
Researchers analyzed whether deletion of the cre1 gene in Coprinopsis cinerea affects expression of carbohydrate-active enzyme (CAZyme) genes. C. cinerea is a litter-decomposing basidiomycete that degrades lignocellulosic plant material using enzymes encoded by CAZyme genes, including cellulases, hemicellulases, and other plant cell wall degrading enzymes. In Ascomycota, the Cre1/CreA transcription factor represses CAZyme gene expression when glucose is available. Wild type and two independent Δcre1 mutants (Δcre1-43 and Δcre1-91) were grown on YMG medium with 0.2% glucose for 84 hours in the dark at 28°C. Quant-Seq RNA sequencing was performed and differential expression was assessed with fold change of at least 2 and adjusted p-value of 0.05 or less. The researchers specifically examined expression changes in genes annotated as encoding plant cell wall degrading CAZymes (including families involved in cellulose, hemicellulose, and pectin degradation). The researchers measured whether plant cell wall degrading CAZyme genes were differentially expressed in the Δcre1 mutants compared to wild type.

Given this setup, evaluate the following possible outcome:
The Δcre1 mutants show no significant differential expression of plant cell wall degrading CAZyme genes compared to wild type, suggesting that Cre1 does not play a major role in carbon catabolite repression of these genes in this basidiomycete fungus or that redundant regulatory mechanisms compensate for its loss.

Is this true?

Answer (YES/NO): NO